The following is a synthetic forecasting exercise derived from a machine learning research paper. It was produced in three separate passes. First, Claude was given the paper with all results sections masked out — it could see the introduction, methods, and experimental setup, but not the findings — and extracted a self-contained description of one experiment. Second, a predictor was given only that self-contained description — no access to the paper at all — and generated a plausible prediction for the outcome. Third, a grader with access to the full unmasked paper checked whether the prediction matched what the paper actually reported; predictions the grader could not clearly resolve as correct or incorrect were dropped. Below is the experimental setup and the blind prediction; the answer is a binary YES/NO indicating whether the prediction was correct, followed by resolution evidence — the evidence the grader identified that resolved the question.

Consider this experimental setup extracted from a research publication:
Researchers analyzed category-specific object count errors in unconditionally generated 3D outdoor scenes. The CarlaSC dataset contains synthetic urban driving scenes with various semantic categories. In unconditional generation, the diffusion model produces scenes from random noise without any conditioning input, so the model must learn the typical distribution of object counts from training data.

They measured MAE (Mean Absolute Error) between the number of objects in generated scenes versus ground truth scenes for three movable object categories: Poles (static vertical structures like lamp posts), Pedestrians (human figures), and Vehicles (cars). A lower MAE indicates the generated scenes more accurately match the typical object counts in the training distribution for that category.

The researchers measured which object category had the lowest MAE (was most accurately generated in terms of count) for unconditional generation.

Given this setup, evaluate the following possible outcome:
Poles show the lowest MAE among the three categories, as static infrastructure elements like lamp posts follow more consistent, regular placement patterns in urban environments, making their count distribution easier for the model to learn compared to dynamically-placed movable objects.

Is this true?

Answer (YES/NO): NO